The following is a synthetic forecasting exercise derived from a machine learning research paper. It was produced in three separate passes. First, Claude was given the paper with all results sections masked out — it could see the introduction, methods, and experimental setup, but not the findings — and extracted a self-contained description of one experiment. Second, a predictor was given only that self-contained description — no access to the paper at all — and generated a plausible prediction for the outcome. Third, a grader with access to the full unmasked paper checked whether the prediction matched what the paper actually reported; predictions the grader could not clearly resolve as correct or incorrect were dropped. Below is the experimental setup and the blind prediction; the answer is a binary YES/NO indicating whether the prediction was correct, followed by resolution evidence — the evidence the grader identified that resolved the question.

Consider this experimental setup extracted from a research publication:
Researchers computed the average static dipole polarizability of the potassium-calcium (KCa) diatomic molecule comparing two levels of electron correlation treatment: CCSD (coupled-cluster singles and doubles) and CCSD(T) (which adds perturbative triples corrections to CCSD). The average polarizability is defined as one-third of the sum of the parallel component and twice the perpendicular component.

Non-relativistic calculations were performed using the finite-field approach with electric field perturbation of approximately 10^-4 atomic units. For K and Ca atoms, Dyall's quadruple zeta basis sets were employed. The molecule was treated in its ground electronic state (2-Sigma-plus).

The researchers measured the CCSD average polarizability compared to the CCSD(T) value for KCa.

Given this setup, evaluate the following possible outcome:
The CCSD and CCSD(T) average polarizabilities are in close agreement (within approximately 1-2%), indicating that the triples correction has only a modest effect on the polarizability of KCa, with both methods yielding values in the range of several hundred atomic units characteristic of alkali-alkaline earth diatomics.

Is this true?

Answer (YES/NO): NO